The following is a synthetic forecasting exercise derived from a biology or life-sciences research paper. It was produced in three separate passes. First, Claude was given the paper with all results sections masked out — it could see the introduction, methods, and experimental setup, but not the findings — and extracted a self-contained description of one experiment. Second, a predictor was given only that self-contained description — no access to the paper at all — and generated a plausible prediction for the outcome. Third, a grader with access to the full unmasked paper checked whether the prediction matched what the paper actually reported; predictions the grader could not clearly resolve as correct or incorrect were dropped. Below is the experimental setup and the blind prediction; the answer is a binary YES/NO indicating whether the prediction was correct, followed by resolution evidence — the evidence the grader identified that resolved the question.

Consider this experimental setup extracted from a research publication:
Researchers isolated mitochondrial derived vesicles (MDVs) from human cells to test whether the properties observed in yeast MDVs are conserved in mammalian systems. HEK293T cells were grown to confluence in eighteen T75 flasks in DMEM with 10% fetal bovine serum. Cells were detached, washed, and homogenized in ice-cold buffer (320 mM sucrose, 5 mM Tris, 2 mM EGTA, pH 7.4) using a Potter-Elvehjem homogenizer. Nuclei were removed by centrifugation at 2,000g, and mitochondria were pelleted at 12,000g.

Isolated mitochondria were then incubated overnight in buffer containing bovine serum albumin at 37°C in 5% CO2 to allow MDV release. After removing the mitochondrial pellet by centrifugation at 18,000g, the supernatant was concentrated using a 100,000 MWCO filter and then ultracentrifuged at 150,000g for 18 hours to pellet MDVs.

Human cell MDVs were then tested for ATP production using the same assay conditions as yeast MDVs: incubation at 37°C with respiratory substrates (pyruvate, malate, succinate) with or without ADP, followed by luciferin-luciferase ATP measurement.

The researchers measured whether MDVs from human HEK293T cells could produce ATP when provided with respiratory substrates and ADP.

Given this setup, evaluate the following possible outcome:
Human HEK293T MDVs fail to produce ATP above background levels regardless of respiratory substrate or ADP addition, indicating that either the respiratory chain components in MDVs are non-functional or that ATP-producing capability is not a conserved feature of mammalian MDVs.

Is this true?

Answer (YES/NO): NO